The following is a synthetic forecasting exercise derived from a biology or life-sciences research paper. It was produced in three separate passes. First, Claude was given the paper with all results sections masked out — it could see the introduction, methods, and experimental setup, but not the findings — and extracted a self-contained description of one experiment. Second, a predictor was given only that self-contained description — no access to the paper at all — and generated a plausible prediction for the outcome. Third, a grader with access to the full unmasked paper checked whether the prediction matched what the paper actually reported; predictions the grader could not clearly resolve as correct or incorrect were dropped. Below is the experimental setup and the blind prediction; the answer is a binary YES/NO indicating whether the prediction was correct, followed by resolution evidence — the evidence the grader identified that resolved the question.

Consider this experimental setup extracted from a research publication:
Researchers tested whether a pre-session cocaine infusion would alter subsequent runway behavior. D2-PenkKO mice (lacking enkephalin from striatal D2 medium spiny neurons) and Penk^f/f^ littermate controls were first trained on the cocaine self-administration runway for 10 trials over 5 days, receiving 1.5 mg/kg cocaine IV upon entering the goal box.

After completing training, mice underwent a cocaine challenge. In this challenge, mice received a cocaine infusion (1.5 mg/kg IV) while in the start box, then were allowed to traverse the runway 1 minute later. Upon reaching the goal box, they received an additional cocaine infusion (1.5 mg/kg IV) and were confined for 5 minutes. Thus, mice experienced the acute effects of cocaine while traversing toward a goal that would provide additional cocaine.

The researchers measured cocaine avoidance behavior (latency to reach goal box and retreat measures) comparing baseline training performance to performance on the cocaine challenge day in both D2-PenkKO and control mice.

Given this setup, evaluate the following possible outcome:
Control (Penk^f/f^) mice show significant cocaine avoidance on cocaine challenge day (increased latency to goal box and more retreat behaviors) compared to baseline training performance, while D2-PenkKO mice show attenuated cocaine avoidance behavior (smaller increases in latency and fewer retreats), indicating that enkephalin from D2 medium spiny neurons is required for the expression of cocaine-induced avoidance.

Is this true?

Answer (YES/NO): NO